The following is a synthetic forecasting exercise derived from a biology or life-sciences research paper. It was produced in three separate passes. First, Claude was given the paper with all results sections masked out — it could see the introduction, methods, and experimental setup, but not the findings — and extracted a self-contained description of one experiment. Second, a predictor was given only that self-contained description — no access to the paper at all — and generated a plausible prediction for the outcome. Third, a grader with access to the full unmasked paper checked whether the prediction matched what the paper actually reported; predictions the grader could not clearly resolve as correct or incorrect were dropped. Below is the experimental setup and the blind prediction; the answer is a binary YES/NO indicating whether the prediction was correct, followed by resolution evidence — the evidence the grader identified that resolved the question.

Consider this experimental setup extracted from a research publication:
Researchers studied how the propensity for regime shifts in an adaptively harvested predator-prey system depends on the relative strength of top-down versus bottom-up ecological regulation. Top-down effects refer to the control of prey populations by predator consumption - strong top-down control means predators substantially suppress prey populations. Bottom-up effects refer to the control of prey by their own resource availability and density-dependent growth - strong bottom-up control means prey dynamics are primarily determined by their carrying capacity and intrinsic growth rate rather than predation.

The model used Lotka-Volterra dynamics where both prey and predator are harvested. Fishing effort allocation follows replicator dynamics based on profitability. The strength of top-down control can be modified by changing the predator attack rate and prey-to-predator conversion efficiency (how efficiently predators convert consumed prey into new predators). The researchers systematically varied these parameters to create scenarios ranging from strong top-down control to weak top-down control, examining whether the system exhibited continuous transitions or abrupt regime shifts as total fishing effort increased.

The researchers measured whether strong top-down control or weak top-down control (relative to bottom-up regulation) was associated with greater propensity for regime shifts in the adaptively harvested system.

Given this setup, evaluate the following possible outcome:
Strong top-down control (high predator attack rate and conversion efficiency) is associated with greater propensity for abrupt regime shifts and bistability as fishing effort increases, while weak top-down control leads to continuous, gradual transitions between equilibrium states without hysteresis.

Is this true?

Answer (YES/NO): YES